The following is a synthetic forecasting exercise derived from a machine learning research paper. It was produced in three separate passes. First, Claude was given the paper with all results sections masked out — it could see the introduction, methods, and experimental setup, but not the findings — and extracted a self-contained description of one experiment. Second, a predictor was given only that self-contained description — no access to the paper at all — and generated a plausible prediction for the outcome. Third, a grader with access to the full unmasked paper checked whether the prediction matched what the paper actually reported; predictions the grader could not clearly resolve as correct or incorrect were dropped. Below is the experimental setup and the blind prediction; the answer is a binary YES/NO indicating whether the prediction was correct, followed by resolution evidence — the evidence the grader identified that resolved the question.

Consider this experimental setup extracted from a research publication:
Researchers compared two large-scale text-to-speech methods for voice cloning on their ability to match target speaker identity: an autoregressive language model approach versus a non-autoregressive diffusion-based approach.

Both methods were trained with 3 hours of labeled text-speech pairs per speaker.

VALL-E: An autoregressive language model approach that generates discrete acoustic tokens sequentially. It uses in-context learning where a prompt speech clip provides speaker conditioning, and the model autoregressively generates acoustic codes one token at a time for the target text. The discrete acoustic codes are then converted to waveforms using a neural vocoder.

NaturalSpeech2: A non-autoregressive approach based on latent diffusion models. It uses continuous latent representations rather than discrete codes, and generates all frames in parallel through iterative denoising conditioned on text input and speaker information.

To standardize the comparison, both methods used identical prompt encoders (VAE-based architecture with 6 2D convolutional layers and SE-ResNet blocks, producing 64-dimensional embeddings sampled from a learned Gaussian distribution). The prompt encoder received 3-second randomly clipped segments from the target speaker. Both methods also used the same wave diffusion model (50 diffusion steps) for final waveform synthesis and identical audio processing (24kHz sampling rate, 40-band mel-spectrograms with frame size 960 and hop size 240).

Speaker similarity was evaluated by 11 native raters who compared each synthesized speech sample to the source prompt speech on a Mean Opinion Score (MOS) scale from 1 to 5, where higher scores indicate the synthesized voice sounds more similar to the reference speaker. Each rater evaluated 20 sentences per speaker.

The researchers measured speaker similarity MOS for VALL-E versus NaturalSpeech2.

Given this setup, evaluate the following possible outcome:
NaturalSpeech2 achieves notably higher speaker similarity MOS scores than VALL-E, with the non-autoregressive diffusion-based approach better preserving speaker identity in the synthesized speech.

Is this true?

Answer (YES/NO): YES